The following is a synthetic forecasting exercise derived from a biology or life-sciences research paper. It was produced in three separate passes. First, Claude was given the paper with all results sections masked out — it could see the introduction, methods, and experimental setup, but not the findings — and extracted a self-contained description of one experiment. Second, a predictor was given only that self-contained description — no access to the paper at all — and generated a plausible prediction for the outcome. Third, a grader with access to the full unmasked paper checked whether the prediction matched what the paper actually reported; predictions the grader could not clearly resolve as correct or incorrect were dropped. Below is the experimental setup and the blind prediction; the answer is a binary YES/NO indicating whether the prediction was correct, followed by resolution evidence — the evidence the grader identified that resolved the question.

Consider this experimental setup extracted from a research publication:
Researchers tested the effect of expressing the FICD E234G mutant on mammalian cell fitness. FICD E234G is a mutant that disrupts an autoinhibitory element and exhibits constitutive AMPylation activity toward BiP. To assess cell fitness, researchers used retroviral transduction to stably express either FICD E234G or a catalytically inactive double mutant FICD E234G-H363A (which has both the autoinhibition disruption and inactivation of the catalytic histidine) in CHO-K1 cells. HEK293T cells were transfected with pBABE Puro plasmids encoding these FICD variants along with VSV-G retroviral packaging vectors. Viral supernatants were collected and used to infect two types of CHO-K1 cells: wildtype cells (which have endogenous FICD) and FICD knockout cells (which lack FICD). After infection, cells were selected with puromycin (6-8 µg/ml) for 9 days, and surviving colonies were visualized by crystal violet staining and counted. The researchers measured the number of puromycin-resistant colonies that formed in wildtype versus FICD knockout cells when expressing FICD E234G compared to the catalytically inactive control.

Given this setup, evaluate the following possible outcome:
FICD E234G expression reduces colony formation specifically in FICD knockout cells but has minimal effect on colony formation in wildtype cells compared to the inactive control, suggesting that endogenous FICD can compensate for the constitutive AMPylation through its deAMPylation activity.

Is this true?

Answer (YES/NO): YES